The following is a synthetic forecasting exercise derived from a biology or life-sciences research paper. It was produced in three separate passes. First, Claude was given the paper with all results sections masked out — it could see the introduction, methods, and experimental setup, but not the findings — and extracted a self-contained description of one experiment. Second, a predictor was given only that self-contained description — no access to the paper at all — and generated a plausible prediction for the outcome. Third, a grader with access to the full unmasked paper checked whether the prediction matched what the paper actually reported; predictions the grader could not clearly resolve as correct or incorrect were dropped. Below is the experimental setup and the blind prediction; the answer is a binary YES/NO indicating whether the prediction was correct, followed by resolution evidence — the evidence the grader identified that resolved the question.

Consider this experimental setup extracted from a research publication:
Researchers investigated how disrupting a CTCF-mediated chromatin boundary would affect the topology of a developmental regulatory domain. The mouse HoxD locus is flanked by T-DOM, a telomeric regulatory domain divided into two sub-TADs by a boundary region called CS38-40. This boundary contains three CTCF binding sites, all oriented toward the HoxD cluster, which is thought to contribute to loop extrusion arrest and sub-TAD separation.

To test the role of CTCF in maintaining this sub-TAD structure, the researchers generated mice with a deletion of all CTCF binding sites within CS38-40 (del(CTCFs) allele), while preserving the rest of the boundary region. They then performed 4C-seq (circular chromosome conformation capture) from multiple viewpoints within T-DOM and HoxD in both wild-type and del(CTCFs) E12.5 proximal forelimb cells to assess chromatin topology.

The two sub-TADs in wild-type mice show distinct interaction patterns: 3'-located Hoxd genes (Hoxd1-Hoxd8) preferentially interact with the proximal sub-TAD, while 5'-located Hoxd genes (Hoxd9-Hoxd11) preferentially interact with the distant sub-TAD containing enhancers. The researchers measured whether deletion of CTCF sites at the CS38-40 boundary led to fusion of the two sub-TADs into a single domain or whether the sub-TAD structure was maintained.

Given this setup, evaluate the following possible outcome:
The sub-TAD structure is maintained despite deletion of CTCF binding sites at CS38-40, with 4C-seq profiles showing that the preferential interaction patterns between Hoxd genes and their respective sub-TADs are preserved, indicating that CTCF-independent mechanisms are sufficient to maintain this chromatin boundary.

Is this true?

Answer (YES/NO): NO